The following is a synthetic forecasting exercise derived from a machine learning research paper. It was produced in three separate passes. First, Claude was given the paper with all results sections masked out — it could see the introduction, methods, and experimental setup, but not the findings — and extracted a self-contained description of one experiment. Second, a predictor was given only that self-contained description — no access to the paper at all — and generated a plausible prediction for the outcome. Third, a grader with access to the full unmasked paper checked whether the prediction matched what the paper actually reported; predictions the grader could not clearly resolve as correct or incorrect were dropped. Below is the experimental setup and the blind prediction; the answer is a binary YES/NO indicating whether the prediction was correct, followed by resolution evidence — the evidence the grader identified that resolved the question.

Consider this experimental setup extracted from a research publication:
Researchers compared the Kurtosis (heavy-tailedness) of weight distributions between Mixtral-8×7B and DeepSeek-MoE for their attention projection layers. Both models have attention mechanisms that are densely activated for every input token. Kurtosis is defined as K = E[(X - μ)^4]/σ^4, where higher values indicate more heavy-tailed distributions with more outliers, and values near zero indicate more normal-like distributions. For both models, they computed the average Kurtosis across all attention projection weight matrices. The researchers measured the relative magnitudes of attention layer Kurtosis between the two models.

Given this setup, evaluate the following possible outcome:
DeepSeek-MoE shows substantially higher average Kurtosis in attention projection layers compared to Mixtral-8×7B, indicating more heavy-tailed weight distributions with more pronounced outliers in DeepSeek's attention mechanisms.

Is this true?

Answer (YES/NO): NO